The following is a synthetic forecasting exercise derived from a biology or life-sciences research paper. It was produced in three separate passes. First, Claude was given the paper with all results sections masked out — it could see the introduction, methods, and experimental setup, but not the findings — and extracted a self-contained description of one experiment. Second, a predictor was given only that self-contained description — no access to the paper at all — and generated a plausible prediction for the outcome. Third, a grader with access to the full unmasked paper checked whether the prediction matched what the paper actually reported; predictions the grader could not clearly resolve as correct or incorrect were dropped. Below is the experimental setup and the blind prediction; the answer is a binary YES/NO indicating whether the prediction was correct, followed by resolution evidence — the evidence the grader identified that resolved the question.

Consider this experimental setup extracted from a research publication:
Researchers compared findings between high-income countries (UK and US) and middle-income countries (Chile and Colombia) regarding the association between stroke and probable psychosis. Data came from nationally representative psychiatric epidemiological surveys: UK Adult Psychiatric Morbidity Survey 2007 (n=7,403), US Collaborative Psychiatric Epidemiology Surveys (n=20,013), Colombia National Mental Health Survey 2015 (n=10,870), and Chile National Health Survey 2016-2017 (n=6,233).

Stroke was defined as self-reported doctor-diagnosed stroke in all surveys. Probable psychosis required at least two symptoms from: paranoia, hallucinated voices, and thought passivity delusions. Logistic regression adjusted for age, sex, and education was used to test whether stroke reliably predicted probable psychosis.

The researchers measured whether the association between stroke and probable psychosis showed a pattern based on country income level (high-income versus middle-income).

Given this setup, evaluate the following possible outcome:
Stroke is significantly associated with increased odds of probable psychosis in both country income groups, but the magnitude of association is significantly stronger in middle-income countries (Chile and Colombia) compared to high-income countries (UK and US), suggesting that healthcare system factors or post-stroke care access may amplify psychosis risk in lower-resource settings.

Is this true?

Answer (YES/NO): NO